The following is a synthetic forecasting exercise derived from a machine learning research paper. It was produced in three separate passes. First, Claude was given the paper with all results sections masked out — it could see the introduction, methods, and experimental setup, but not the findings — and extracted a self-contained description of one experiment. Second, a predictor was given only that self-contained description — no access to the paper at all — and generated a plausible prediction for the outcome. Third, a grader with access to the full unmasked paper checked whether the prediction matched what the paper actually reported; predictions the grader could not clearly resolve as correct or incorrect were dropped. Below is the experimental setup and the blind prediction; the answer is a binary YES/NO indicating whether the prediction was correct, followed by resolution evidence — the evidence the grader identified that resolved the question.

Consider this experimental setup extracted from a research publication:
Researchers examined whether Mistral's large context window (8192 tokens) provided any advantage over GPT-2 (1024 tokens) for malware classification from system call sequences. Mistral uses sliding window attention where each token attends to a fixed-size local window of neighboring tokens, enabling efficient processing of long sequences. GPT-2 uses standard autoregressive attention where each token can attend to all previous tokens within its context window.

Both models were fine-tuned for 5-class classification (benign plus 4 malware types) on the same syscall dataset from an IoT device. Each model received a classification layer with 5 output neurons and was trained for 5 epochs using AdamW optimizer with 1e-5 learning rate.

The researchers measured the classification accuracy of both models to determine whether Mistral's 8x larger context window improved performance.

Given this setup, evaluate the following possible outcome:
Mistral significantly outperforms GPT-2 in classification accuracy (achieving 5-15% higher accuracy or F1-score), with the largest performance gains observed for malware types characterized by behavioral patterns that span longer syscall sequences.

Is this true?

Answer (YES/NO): NO